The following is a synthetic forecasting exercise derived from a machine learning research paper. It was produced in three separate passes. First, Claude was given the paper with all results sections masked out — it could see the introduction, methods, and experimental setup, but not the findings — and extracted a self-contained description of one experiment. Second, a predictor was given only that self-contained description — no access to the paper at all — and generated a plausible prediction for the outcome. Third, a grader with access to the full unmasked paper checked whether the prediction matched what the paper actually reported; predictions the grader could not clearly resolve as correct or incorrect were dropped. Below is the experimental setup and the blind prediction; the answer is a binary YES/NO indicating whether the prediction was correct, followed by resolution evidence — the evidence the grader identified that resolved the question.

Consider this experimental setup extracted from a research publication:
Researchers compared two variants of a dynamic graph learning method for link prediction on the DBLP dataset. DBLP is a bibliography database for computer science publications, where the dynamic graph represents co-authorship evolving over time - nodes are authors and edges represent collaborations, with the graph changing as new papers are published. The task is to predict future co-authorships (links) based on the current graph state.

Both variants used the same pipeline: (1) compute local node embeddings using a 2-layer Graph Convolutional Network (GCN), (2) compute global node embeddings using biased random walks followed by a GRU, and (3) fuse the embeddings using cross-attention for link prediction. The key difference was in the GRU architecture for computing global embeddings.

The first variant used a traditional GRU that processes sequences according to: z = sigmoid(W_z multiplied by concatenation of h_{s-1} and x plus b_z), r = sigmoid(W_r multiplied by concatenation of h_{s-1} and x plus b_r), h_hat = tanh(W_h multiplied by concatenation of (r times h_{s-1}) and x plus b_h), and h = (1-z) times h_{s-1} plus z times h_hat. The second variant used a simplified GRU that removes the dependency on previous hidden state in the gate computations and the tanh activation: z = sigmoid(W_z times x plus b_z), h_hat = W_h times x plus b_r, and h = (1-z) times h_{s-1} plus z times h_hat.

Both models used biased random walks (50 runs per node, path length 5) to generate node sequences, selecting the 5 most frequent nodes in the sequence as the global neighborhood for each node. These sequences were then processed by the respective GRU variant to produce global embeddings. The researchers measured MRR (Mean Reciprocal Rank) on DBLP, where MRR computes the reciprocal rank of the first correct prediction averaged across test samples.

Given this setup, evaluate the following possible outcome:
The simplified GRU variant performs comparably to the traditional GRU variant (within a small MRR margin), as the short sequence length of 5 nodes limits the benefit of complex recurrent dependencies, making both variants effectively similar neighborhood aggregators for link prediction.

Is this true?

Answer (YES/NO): NO